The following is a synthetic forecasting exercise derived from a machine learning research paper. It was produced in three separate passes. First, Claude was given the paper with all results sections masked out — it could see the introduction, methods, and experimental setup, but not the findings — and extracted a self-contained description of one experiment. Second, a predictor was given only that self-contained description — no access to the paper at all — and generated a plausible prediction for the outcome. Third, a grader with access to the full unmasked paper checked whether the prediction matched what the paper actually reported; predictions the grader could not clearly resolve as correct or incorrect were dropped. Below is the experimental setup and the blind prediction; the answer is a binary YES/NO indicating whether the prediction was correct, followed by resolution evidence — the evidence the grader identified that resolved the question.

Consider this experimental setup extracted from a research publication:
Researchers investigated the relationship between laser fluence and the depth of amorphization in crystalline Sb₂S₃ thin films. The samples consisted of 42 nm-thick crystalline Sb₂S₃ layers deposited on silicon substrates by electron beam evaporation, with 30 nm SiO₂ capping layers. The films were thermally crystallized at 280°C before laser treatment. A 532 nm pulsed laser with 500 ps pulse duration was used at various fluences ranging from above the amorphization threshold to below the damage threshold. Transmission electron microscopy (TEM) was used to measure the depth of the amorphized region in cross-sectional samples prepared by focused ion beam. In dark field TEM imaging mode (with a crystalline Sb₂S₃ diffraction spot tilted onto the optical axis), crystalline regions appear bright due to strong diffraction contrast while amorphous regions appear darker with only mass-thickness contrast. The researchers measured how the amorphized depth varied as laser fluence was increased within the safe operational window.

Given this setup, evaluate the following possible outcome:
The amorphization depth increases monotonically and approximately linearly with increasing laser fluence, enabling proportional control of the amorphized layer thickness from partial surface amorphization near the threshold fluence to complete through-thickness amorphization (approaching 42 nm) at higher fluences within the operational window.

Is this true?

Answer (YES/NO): NO